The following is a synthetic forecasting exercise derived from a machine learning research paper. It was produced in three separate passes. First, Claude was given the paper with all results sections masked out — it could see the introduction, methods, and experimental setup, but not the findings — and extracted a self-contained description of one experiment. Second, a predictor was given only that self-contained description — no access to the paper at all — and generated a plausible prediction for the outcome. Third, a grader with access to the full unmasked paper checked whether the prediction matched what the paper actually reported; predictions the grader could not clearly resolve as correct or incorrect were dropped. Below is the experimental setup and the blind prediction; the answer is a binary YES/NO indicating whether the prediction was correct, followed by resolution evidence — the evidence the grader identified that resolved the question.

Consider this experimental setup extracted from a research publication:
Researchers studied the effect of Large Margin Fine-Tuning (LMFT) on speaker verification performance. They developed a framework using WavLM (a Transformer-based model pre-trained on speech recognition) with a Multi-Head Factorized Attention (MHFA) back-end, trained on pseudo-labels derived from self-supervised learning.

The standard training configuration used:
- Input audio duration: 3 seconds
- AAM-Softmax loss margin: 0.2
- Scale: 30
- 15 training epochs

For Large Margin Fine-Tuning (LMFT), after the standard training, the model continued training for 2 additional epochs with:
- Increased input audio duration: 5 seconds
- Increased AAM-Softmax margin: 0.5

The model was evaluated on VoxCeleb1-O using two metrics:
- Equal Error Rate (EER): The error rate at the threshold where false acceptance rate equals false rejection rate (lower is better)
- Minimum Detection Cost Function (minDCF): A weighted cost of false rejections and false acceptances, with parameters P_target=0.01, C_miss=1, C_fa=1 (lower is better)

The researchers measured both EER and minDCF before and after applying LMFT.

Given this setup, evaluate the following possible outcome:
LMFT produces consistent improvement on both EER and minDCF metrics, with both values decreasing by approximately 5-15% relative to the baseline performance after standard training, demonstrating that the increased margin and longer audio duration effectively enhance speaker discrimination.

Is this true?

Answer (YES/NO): NO